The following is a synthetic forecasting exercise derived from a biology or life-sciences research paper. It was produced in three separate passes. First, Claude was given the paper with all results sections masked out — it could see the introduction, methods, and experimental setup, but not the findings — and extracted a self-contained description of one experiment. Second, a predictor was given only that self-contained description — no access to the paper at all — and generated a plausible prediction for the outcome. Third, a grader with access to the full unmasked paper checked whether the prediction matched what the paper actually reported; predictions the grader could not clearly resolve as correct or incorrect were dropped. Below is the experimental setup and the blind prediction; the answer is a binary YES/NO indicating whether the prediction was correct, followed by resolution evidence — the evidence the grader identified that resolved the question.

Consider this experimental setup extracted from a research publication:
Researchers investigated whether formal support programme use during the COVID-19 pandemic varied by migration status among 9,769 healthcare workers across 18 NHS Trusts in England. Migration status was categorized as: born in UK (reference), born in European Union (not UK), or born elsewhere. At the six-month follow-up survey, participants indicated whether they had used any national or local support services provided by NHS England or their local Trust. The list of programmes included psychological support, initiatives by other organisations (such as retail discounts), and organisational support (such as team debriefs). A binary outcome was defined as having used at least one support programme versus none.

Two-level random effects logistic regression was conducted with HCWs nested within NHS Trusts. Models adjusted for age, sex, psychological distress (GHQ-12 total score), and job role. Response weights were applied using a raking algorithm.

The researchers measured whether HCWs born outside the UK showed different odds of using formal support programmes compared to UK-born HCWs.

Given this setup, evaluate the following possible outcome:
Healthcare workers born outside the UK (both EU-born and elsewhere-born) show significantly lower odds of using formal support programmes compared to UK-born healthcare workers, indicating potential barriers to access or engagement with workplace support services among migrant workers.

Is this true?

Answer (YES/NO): NO